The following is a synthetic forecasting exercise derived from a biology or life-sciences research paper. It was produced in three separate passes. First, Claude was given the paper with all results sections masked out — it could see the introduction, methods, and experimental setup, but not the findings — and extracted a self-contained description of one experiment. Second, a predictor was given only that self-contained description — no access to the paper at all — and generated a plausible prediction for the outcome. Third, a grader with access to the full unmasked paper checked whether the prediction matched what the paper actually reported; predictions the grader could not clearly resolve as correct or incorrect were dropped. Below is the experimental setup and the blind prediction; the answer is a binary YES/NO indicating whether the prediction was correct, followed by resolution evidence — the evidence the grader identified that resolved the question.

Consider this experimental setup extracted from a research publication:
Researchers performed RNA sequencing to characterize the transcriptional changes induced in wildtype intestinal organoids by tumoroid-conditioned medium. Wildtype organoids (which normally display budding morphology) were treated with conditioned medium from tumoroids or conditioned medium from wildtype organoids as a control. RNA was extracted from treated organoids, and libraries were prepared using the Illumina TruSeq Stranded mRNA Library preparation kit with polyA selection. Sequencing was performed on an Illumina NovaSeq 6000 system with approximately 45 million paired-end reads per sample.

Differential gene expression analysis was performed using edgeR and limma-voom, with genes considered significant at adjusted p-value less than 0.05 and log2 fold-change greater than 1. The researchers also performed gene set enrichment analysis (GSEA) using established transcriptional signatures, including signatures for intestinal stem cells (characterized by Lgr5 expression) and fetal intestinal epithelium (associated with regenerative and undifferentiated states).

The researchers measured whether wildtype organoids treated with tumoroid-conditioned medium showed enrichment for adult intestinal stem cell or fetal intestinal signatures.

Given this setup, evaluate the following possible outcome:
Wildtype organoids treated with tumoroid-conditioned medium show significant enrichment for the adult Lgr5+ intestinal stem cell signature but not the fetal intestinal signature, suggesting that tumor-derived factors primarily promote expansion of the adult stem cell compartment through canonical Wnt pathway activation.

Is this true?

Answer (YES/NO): NO